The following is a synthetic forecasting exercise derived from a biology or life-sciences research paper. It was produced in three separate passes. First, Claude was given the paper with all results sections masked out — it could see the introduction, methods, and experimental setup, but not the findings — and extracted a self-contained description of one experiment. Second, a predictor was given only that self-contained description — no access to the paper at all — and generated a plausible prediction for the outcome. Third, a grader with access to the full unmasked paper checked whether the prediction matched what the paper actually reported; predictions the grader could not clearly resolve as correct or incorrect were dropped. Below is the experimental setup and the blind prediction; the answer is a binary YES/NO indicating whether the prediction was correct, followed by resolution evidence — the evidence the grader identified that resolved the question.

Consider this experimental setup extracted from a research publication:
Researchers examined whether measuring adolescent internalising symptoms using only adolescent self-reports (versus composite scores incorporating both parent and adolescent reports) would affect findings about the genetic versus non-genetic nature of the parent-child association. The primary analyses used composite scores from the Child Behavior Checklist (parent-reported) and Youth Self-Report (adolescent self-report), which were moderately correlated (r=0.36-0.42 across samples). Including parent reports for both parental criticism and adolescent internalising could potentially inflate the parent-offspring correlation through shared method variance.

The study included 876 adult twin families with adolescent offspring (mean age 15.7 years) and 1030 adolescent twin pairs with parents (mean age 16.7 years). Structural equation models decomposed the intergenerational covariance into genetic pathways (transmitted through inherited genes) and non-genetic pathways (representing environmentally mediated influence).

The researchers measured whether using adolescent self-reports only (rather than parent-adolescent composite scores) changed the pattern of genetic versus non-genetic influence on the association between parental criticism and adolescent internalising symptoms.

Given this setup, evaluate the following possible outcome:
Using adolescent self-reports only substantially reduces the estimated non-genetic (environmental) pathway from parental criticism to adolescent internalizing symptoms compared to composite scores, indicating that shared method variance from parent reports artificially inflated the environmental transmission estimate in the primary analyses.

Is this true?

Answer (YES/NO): NO